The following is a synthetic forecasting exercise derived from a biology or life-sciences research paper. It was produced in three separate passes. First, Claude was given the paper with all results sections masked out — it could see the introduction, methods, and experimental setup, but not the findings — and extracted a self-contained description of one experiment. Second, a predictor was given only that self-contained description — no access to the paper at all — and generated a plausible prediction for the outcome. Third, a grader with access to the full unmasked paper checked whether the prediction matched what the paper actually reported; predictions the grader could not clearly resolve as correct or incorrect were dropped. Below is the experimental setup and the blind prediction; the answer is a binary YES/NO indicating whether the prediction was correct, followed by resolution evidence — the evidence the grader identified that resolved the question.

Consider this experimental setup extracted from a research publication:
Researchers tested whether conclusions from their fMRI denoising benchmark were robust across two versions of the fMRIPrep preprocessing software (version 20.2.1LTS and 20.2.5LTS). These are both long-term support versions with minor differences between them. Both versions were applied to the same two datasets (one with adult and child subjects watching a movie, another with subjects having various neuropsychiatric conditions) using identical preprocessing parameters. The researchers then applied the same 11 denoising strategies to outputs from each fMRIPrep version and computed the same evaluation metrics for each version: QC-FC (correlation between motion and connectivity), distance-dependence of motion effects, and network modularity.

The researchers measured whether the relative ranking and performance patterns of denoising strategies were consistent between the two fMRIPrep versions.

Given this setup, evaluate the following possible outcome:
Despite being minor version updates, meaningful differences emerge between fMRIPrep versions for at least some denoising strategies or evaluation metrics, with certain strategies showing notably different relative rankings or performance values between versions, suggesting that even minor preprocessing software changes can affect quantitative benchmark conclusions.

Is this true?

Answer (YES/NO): YES